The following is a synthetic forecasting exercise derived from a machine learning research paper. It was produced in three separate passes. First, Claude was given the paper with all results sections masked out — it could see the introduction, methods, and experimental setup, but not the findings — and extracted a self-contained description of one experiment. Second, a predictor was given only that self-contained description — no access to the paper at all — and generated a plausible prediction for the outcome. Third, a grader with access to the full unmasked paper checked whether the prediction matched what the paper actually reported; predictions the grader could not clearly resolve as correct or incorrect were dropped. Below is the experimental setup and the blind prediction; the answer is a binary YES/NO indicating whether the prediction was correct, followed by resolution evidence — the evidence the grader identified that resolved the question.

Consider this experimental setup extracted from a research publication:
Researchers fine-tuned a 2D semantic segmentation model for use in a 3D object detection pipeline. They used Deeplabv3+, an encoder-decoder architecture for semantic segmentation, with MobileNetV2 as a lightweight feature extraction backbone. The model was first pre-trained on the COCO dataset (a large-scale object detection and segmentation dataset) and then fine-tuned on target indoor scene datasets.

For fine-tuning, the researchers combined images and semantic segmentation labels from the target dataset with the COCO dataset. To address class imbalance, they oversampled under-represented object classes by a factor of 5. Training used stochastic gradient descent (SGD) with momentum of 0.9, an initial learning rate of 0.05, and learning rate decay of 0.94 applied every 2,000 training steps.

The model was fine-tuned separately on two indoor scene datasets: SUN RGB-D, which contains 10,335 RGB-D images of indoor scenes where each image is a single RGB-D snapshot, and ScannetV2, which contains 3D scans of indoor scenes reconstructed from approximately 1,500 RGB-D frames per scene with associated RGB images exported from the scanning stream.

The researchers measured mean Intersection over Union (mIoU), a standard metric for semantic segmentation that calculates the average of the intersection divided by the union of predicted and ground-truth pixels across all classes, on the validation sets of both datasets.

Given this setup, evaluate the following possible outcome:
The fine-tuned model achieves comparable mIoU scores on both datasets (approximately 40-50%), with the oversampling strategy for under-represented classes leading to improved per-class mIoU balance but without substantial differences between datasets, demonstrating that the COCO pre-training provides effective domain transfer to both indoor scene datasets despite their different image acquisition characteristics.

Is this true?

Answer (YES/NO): NO